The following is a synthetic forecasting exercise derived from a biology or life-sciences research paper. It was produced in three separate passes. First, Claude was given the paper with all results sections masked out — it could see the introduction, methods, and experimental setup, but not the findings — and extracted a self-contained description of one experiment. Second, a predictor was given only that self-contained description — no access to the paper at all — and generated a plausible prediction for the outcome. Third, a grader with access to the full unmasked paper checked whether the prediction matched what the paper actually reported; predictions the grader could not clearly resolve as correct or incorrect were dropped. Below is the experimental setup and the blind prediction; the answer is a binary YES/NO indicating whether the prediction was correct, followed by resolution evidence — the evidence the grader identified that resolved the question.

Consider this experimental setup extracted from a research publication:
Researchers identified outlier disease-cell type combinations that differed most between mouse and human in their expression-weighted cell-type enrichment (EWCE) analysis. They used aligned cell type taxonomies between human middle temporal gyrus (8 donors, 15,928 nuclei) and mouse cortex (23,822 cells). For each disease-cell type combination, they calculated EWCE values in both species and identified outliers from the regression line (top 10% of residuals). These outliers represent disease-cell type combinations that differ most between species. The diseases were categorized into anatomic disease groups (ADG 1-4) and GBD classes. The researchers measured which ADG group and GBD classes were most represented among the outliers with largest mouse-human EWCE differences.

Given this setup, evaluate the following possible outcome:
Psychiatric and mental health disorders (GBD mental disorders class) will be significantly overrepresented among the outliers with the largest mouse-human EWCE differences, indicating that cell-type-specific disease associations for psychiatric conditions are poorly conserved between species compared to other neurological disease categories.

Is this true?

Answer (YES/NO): NO